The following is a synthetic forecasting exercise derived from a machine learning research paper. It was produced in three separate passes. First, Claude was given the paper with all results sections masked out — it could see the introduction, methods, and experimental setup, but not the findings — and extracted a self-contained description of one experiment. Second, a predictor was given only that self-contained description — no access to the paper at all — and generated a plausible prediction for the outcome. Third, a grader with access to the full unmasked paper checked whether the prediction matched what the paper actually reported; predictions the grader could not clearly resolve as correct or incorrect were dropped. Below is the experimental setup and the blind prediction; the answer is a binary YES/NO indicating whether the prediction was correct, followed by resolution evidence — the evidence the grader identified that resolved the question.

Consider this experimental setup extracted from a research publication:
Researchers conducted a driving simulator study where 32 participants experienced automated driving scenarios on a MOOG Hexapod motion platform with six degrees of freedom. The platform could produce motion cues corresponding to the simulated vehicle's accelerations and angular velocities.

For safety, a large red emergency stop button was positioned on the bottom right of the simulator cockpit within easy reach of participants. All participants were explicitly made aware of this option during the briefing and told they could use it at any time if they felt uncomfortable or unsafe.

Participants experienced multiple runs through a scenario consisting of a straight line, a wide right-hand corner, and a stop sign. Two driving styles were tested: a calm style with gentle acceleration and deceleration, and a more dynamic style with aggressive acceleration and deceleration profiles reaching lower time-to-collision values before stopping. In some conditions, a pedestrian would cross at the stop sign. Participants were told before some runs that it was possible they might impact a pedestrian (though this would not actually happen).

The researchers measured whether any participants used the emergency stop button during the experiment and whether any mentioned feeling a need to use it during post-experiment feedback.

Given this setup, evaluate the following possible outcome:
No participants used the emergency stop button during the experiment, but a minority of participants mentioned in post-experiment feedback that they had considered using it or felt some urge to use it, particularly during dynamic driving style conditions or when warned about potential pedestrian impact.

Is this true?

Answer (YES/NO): NO